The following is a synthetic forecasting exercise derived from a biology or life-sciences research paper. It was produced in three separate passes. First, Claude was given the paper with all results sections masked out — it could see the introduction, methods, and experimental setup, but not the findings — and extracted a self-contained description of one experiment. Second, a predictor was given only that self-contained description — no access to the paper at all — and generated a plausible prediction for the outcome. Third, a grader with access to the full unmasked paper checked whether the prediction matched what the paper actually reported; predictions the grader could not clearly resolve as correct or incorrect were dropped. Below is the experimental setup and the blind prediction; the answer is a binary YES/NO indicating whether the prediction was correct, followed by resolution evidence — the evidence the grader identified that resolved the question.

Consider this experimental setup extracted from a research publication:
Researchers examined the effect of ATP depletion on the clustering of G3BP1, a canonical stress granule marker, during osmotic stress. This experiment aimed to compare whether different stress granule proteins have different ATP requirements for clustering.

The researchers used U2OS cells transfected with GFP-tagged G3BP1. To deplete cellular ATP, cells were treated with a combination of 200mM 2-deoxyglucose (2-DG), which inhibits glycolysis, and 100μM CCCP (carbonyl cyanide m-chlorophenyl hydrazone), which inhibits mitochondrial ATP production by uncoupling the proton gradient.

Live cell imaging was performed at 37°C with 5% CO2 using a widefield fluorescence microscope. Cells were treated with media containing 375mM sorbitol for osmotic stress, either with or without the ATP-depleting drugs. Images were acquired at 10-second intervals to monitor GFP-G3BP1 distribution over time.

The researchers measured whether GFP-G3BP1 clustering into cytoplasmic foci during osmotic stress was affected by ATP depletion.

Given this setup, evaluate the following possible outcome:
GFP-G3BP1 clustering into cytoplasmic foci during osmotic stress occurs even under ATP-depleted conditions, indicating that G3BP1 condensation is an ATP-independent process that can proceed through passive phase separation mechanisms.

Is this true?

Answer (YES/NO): NO